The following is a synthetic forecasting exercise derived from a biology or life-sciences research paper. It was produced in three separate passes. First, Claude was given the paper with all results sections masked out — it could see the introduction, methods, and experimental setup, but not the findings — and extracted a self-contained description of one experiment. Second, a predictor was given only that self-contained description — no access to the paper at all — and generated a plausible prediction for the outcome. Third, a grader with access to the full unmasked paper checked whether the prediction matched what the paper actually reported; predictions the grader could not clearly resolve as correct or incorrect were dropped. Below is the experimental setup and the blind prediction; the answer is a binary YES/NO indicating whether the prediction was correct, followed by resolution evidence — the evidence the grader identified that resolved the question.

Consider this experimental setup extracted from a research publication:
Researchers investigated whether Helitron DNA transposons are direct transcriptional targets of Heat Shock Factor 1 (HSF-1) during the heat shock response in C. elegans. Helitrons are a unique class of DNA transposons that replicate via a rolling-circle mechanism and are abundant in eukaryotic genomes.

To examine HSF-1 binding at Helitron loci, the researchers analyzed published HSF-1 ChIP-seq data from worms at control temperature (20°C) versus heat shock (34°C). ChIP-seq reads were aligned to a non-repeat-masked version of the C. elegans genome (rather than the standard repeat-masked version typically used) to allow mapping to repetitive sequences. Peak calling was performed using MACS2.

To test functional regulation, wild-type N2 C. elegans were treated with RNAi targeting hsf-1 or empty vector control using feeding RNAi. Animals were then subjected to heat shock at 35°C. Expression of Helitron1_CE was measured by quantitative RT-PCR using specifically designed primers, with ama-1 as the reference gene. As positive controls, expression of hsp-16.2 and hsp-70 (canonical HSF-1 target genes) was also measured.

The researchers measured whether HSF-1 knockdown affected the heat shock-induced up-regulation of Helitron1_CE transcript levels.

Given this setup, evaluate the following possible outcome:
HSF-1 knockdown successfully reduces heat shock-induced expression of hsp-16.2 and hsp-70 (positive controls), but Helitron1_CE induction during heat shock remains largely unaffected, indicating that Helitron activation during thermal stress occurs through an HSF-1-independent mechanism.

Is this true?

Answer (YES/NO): NO